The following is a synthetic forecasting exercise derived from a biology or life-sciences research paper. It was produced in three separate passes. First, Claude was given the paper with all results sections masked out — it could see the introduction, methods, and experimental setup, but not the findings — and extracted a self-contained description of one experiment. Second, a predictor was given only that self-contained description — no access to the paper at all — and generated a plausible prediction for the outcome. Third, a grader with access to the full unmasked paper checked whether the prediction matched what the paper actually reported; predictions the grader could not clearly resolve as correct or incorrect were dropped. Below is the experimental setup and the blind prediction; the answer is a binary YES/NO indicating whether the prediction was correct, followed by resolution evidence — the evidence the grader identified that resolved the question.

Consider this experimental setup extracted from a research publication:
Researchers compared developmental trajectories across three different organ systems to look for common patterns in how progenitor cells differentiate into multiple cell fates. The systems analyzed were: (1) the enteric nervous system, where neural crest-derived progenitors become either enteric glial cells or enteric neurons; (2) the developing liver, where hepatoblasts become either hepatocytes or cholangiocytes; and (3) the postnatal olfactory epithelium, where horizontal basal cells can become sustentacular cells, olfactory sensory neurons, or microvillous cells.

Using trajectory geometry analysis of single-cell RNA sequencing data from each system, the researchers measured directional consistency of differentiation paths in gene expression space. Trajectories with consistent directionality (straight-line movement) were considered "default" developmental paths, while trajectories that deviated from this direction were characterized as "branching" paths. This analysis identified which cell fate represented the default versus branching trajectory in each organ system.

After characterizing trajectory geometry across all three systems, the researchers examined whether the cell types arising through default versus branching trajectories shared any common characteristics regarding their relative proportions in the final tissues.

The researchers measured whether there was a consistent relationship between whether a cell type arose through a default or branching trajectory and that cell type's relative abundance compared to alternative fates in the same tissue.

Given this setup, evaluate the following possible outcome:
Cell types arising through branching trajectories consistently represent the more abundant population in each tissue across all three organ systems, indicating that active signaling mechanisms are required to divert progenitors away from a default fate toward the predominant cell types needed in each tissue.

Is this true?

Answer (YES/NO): NO